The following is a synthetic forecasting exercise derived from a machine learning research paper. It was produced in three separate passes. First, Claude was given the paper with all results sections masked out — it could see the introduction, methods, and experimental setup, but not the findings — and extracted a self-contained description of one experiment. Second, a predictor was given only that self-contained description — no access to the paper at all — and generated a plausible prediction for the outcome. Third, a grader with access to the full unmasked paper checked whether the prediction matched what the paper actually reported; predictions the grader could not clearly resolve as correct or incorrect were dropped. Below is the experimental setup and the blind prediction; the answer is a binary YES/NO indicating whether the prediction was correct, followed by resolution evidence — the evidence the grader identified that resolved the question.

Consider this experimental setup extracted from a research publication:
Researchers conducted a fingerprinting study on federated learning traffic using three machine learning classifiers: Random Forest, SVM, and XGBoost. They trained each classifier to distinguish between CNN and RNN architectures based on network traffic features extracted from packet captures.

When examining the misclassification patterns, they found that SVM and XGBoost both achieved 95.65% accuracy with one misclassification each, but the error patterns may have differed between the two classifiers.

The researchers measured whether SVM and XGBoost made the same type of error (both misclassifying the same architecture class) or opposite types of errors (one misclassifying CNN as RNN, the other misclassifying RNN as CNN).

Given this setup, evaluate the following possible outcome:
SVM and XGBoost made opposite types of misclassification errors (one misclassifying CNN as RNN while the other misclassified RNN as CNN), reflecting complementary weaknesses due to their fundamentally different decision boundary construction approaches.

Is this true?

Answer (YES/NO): YES